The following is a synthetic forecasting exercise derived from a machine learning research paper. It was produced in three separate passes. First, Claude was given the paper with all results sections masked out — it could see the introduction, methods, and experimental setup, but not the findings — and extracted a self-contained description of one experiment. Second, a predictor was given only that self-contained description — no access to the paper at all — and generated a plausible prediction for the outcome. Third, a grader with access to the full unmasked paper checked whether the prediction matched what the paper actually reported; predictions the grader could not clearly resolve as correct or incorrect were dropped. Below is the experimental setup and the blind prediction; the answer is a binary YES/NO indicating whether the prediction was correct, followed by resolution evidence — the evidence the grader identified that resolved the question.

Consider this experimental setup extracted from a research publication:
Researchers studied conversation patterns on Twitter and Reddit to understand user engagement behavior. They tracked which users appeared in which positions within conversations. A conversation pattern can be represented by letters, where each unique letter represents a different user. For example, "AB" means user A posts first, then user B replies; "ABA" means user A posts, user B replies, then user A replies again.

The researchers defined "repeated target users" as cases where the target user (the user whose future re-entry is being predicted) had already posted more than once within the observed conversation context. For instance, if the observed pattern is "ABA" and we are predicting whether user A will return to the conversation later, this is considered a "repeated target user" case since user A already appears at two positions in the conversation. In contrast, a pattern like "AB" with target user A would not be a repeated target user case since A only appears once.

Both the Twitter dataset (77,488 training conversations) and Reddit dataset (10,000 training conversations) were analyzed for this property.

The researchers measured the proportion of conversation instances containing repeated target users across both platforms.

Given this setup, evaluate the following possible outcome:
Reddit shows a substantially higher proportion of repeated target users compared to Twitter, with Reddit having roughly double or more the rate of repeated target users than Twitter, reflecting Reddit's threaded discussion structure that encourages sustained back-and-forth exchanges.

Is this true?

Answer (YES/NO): NO